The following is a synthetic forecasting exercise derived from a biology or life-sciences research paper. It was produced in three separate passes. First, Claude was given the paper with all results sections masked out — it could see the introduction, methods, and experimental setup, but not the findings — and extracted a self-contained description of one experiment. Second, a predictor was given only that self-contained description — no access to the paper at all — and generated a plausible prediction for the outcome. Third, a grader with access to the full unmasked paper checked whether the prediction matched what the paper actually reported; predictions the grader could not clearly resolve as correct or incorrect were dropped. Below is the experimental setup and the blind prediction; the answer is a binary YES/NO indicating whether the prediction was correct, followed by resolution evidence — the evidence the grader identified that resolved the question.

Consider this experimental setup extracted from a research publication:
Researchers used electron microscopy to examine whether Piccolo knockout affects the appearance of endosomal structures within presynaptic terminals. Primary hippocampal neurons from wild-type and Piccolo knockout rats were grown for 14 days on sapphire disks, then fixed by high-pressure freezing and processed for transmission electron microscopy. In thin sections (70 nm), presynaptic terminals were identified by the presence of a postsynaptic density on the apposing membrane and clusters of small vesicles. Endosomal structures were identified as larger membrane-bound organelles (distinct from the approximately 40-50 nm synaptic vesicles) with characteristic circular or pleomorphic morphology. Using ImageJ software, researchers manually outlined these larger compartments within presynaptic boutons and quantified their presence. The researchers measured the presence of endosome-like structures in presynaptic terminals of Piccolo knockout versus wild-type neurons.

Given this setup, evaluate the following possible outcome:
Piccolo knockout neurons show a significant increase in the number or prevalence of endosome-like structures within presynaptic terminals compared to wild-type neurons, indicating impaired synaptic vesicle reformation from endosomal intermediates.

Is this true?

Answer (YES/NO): YES